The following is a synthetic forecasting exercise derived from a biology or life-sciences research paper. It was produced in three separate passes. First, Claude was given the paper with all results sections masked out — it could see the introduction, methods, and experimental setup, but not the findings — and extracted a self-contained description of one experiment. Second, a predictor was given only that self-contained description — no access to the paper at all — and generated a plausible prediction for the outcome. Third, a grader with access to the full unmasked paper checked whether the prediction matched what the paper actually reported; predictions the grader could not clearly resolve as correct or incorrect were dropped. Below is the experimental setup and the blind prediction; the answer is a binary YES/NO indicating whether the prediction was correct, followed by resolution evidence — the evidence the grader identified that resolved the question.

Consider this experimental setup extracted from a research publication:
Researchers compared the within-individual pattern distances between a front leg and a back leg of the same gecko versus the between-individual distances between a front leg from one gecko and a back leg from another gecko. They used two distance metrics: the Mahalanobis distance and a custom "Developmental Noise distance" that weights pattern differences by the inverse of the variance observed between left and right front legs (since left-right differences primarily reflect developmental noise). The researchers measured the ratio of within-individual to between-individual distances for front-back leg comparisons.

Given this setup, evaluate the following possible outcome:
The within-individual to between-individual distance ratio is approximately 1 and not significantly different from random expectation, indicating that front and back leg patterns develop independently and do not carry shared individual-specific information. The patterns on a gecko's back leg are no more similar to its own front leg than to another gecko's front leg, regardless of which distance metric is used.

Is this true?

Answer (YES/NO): NO